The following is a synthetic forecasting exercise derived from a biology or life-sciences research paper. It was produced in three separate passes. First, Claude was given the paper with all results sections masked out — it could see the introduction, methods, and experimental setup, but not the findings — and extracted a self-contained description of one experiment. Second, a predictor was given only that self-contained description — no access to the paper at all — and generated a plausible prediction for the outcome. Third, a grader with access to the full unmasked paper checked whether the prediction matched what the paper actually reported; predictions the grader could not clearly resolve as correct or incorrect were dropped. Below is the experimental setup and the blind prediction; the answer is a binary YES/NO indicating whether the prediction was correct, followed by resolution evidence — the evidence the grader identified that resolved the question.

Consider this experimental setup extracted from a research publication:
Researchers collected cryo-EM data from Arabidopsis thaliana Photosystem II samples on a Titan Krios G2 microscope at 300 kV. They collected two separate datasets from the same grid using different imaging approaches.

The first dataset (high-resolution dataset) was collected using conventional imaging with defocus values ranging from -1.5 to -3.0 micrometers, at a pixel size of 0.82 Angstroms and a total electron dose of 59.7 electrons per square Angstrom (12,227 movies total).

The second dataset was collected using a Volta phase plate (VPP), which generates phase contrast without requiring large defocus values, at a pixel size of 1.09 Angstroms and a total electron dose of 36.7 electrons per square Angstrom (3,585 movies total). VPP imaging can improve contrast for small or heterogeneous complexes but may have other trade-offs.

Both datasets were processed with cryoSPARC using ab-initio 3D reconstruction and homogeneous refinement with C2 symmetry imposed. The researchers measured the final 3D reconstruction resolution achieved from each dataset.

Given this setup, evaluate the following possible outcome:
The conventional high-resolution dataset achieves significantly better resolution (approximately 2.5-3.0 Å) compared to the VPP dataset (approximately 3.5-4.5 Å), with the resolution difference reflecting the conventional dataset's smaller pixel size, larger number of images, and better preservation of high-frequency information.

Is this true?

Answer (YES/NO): YES